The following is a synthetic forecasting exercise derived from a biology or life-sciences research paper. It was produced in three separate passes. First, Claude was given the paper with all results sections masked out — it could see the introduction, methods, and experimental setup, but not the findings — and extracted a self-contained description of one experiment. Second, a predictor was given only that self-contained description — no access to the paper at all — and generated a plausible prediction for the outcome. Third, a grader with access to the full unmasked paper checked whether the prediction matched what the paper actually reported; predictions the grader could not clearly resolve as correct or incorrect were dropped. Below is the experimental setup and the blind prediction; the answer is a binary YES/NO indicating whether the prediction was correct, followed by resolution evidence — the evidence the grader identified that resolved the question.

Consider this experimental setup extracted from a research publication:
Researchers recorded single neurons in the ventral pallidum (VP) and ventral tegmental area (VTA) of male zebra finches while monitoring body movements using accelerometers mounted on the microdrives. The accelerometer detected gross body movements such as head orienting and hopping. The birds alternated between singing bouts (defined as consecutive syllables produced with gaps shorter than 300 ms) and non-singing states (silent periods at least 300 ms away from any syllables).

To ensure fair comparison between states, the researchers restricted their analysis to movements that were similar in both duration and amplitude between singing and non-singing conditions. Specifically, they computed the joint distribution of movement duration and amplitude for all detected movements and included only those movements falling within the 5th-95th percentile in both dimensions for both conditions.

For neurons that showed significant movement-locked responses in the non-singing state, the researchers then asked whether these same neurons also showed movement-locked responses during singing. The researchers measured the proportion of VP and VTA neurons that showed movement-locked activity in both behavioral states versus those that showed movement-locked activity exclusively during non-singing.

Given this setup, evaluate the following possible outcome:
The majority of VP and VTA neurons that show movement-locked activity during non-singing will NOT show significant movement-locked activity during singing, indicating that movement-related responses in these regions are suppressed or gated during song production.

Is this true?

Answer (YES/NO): NO